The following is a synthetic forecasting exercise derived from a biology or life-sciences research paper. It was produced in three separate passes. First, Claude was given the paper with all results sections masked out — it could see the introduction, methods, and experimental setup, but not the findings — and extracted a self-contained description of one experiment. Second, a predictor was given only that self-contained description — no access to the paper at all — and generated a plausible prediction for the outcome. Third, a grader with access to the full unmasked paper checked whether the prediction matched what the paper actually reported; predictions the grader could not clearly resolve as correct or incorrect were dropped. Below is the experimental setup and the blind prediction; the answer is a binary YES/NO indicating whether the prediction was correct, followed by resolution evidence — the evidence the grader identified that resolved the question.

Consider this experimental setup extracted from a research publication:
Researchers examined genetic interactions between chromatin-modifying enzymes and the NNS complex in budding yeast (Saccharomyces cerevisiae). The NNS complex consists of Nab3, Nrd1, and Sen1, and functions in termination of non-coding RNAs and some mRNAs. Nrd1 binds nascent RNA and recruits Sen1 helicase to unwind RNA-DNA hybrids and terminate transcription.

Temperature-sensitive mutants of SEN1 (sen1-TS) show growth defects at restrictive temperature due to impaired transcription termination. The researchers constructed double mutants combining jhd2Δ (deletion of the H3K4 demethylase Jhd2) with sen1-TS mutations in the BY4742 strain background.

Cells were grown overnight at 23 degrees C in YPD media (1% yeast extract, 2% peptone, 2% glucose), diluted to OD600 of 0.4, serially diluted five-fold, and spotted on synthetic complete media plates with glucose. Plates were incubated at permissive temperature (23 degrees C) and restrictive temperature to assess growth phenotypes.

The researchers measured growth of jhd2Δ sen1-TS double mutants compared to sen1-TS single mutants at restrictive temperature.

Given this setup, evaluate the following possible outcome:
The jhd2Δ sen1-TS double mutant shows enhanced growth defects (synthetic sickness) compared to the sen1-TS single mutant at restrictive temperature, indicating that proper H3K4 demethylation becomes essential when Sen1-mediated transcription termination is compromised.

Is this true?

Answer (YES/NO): NO